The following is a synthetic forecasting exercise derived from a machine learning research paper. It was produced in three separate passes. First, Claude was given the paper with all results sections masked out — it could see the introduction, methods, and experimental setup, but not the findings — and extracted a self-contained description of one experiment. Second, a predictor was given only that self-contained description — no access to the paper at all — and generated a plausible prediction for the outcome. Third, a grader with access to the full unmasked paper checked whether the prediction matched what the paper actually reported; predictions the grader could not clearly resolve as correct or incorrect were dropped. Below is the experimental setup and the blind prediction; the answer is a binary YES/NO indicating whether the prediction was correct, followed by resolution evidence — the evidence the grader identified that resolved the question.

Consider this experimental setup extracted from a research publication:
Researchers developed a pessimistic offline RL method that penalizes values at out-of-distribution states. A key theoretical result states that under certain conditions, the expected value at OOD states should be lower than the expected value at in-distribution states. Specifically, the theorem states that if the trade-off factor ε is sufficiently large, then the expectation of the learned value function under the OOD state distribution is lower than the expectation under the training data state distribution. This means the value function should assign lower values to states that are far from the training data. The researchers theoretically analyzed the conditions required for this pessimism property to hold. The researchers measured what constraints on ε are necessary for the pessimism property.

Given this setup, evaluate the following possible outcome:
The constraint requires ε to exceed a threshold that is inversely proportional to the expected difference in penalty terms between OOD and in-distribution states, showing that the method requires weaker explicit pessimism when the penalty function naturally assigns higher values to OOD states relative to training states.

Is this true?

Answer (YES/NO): NO